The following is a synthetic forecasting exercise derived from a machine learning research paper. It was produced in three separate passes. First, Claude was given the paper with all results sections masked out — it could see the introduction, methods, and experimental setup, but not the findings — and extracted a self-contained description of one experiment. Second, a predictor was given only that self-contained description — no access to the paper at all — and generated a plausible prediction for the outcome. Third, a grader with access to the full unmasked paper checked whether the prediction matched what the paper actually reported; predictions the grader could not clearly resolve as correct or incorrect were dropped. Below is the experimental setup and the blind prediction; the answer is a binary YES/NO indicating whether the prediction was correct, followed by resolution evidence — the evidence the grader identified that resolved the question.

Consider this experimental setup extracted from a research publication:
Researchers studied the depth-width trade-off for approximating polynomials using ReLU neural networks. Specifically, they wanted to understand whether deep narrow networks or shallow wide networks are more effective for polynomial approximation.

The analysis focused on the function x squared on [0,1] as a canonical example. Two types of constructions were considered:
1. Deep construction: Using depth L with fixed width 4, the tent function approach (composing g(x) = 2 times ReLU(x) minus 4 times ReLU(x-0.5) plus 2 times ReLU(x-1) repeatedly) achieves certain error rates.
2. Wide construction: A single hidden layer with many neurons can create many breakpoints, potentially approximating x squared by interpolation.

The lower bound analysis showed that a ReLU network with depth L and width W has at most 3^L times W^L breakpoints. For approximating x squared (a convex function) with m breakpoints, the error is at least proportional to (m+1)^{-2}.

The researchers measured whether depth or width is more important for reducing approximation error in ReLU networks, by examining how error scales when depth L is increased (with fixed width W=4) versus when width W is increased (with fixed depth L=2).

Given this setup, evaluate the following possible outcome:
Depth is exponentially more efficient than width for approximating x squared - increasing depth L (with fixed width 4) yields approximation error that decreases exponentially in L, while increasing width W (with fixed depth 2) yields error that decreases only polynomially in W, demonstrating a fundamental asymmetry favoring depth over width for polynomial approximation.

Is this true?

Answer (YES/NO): YES